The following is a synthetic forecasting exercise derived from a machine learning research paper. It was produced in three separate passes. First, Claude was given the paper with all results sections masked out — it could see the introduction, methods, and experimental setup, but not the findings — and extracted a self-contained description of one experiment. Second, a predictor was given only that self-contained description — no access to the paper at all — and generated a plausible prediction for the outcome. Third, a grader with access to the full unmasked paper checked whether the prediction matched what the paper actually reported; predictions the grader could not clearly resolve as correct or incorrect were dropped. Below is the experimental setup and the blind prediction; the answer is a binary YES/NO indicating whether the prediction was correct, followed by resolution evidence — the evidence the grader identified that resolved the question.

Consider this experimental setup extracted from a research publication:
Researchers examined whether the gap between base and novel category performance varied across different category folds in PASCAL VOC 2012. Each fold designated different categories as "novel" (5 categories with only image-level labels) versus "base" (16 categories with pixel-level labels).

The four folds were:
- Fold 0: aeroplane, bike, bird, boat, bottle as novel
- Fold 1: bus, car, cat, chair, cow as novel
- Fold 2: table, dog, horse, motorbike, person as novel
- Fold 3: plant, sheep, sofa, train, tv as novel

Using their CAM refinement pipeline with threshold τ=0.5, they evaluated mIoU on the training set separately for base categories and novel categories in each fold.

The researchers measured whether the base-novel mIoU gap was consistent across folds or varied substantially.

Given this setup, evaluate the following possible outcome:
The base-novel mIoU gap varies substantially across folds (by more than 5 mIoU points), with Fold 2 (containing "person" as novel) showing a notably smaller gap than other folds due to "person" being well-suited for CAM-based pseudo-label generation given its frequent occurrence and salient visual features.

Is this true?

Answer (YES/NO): NO